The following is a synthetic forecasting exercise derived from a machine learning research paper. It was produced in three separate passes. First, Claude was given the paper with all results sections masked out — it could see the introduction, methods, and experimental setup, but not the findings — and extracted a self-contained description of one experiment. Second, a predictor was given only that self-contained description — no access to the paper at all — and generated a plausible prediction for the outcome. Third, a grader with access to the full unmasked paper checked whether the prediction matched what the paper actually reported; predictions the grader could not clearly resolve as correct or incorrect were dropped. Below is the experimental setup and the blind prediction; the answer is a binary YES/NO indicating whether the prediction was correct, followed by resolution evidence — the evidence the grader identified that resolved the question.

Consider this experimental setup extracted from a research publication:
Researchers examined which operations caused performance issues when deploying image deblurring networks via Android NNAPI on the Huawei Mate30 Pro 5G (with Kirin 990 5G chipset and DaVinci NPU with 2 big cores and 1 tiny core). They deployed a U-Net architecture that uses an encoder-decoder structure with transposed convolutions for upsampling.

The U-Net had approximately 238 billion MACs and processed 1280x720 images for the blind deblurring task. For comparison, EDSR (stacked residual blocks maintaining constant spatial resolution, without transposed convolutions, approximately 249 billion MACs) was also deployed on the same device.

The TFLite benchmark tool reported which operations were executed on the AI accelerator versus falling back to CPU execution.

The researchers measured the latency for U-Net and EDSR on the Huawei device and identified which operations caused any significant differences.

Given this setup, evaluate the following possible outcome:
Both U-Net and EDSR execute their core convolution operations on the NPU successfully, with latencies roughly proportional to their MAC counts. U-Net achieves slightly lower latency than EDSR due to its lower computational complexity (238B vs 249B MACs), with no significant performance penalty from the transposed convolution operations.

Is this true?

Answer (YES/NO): NO